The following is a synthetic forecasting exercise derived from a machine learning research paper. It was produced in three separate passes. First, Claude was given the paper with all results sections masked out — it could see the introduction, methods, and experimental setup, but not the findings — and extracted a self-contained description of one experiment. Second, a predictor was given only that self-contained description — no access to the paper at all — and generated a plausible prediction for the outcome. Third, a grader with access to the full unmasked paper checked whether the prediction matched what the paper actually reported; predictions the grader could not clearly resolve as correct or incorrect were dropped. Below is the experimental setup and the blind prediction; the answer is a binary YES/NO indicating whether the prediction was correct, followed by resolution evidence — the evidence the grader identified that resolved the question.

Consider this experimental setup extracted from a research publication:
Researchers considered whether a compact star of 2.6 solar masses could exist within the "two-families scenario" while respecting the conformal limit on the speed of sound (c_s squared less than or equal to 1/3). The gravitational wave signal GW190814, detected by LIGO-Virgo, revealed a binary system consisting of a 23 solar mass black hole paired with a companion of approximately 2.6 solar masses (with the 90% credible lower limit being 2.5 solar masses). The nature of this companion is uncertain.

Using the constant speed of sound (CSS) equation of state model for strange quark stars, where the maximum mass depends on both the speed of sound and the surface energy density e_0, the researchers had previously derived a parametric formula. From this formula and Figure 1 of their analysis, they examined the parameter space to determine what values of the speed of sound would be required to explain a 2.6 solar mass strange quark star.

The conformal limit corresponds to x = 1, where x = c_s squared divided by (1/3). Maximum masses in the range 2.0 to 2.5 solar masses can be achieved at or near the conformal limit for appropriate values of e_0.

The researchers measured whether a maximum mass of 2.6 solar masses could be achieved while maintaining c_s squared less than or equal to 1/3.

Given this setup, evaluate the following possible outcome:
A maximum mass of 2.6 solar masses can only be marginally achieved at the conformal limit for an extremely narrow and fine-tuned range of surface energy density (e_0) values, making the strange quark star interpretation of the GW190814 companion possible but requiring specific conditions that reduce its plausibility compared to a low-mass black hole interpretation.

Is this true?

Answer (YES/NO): NO